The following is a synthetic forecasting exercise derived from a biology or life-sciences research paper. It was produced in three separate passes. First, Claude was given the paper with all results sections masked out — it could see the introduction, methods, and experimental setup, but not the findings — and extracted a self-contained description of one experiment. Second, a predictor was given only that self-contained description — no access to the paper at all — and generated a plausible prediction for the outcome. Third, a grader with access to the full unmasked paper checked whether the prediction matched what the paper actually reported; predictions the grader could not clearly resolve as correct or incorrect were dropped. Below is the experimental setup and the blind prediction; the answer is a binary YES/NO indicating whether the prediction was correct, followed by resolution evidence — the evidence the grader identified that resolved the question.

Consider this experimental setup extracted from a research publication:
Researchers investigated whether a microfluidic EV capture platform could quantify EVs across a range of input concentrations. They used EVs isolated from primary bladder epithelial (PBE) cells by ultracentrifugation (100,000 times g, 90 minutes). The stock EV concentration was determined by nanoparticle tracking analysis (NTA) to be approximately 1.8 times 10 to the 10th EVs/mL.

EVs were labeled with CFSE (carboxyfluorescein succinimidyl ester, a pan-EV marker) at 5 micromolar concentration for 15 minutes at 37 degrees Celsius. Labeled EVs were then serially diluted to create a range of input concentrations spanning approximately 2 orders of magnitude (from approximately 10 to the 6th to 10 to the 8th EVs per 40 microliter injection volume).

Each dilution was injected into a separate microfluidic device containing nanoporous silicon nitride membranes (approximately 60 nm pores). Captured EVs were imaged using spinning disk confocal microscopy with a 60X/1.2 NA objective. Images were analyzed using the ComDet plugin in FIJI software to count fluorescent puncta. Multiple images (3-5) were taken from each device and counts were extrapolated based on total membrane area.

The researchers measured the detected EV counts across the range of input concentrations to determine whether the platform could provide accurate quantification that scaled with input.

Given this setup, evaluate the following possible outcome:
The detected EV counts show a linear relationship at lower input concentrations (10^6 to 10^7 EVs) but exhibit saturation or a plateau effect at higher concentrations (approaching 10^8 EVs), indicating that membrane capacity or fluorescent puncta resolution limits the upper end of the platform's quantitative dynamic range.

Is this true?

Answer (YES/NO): NO